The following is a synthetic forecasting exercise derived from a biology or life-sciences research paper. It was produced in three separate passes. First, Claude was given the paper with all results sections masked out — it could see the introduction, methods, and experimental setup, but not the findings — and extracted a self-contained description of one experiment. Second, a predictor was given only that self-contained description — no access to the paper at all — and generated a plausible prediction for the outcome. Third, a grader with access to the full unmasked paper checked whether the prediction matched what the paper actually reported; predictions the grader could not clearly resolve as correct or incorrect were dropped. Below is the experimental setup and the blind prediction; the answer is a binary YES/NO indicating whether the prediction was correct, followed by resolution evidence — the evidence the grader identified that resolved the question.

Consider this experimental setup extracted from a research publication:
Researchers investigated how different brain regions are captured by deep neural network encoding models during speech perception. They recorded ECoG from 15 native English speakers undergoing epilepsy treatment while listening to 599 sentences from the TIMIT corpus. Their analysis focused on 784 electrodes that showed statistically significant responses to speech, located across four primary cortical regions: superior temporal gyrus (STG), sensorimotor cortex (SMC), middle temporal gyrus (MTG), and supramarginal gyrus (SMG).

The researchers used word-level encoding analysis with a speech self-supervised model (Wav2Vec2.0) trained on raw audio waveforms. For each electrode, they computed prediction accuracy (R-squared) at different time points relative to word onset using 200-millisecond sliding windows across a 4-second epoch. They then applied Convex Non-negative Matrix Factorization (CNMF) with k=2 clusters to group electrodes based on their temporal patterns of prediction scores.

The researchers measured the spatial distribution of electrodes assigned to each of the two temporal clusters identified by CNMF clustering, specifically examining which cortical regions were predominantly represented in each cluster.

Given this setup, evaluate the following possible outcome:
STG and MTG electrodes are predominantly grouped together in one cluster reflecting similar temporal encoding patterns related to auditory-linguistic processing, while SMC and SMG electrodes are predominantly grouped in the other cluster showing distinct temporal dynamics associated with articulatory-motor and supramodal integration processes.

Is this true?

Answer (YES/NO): NO